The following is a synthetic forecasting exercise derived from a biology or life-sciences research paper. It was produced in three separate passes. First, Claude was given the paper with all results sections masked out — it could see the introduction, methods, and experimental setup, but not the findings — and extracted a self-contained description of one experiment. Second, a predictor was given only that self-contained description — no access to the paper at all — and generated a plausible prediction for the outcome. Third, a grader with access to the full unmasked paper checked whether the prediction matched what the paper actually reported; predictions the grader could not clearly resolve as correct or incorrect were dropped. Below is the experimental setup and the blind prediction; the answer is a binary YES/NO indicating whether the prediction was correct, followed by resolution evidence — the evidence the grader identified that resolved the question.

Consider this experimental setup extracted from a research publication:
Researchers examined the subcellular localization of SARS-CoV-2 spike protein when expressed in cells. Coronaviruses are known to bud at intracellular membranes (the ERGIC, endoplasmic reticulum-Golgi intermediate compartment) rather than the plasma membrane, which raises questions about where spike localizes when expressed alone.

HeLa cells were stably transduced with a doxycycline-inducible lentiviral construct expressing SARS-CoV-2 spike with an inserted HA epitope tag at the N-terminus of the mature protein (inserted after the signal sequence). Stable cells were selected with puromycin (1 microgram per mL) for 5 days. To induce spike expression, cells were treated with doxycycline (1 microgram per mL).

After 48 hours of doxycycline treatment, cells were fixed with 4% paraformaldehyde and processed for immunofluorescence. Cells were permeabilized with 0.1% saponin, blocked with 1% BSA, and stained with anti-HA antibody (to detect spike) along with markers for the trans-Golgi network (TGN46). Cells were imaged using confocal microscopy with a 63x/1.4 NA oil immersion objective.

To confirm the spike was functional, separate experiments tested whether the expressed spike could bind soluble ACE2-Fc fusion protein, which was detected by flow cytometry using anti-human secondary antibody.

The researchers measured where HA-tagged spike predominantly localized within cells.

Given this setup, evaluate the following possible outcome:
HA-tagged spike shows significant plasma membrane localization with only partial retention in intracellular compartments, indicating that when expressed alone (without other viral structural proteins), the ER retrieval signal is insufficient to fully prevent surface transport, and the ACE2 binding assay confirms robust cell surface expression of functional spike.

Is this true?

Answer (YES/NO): YES